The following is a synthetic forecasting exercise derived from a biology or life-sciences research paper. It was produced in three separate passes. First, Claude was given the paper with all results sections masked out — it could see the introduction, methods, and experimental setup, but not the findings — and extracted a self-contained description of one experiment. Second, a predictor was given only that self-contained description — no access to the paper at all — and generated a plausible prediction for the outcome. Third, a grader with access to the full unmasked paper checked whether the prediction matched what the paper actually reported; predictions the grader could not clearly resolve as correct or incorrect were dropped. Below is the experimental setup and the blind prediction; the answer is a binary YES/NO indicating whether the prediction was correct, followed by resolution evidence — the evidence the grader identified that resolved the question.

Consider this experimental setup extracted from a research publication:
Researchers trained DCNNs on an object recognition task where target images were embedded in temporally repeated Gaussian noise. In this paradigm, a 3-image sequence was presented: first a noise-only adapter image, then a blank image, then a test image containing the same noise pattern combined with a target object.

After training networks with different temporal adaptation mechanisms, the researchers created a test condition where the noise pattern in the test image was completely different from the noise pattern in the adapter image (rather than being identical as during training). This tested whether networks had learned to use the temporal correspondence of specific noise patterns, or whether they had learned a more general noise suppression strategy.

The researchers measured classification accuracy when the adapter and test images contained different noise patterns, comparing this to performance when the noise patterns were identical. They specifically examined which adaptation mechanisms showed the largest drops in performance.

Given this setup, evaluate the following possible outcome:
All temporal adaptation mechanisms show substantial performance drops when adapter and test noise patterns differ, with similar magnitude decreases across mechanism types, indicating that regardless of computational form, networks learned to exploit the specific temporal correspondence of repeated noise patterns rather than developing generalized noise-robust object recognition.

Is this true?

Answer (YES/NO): NO